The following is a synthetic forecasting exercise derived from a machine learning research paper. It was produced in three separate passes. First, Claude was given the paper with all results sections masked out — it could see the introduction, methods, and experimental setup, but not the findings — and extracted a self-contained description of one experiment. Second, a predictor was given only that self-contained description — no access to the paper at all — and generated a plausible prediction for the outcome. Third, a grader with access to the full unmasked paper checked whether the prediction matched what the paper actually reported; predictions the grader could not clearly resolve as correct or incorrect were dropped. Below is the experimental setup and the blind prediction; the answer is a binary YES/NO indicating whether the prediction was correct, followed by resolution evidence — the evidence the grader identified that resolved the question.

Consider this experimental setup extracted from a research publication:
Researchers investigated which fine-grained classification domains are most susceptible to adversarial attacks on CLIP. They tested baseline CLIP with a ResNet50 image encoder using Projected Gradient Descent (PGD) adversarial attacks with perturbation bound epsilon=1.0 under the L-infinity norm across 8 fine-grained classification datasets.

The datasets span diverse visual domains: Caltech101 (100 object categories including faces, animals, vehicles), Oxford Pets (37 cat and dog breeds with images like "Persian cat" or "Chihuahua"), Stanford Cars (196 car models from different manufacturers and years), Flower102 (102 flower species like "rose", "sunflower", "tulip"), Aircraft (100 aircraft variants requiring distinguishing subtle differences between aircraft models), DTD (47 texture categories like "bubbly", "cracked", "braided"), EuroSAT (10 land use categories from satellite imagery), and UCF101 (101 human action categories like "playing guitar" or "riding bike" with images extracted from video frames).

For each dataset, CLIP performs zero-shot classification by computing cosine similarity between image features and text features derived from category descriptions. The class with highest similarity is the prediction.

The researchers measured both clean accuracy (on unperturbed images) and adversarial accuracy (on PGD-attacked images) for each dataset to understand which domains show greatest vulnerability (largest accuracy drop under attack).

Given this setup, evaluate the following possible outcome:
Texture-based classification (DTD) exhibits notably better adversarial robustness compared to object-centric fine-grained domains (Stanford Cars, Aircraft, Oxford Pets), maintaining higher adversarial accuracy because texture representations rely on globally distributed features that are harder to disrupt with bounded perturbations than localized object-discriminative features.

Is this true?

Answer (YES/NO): NO